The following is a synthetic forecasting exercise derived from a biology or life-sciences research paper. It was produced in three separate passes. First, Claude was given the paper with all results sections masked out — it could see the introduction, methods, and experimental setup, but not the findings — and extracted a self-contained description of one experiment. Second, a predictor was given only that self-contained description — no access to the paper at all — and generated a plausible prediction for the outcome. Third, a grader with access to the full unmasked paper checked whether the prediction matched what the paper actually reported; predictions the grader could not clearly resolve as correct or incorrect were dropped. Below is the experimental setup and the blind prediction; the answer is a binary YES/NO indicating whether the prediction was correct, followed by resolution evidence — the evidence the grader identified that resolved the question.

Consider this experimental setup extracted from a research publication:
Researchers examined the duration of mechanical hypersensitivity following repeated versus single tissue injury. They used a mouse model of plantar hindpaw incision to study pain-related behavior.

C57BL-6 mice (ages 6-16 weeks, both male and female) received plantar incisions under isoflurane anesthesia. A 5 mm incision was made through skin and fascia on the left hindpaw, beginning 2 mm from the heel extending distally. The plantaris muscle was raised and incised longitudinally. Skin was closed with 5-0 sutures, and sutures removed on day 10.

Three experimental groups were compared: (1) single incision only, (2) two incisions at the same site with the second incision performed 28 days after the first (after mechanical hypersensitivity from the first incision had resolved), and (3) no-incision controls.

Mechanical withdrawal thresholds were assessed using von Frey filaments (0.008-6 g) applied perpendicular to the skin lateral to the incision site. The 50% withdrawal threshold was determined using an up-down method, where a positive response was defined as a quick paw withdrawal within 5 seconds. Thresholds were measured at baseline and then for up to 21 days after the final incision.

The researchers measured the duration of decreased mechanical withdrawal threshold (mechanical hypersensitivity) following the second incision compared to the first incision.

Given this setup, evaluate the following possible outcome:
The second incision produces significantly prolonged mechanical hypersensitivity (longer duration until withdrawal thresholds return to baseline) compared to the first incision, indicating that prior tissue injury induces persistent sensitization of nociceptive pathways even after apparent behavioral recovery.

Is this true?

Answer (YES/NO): YES